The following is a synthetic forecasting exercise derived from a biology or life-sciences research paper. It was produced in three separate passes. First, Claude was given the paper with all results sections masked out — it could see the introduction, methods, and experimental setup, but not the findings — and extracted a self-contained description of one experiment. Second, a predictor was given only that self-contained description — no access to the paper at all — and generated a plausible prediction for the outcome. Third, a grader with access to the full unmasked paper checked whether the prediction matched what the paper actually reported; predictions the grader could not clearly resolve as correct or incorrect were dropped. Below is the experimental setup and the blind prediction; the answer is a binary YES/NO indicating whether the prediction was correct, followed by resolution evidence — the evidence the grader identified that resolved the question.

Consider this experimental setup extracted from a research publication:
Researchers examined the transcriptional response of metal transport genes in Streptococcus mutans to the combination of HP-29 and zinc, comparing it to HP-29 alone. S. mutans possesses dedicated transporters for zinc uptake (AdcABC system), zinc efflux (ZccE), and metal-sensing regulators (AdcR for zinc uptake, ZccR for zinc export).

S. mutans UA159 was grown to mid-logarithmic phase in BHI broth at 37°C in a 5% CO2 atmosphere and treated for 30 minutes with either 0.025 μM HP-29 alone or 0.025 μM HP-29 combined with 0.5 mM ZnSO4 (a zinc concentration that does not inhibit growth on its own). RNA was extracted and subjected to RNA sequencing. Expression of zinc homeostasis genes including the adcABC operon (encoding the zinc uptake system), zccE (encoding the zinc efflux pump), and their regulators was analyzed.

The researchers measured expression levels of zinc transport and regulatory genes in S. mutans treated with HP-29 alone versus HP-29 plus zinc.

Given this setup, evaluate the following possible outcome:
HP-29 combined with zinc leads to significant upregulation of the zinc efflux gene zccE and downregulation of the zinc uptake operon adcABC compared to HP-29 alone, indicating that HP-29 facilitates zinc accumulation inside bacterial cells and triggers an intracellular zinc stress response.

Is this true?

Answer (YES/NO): YES